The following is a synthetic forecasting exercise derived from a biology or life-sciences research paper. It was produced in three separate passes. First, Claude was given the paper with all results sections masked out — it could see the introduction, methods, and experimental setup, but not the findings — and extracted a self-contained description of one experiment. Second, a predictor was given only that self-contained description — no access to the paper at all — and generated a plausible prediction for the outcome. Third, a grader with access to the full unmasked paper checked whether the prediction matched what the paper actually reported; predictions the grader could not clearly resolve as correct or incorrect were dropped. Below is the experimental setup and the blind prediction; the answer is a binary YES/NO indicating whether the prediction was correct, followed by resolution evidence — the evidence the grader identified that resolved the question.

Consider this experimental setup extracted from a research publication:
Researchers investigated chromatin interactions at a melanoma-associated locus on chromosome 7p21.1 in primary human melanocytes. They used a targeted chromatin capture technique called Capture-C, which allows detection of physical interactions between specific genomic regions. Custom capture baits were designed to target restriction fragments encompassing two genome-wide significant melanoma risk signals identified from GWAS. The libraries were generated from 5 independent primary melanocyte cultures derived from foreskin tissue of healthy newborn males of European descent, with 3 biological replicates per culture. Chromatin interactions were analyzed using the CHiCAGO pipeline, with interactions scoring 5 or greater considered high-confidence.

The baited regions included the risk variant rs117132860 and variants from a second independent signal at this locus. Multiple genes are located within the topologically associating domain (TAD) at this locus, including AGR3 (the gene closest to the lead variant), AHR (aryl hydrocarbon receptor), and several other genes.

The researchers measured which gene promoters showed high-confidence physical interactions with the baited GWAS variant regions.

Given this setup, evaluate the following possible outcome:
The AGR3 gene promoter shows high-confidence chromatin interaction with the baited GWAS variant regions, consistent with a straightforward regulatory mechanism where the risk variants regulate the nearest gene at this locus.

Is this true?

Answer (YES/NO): NO